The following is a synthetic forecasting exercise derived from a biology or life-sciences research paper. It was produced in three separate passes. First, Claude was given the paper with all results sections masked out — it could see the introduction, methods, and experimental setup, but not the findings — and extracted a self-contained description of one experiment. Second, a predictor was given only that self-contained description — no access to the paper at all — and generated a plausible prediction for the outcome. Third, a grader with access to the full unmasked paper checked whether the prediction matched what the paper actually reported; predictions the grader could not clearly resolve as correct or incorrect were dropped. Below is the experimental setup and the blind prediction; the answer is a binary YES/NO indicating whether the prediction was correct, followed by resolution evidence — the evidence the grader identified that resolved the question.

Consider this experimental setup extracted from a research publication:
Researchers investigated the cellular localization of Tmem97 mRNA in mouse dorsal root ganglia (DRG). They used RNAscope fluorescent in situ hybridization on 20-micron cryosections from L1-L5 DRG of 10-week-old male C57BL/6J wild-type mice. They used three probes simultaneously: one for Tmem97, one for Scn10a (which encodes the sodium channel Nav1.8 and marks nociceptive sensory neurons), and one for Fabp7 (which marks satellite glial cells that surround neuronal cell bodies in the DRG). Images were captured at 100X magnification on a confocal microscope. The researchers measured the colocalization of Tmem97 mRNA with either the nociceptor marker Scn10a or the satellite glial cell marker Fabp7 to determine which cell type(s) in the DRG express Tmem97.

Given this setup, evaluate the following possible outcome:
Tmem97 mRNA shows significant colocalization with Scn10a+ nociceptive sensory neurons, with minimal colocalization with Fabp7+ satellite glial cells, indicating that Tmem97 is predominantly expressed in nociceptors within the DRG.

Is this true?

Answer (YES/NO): NO